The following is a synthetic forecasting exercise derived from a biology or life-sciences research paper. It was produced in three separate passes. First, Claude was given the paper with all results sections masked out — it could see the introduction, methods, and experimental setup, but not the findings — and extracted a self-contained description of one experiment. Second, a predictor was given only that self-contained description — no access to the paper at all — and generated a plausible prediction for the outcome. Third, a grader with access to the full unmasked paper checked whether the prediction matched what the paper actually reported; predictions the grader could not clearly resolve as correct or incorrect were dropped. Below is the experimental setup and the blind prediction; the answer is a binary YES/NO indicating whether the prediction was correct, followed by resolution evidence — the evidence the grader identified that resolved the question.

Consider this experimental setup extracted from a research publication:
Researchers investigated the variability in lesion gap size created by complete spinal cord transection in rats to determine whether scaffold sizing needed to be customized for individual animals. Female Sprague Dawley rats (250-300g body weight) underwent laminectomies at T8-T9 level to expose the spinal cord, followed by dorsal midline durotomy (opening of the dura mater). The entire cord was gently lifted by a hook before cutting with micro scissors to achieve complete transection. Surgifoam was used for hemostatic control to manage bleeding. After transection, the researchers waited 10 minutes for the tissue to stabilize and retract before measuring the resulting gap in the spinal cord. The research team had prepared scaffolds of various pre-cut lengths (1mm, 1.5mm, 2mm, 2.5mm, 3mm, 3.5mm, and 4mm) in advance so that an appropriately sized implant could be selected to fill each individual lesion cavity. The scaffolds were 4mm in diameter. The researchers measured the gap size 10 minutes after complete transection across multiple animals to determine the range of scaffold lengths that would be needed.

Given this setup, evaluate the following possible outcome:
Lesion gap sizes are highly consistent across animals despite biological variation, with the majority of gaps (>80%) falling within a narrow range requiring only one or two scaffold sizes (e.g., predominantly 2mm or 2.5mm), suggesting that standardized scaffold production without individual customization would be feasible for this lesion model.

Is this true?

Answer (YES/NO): NO